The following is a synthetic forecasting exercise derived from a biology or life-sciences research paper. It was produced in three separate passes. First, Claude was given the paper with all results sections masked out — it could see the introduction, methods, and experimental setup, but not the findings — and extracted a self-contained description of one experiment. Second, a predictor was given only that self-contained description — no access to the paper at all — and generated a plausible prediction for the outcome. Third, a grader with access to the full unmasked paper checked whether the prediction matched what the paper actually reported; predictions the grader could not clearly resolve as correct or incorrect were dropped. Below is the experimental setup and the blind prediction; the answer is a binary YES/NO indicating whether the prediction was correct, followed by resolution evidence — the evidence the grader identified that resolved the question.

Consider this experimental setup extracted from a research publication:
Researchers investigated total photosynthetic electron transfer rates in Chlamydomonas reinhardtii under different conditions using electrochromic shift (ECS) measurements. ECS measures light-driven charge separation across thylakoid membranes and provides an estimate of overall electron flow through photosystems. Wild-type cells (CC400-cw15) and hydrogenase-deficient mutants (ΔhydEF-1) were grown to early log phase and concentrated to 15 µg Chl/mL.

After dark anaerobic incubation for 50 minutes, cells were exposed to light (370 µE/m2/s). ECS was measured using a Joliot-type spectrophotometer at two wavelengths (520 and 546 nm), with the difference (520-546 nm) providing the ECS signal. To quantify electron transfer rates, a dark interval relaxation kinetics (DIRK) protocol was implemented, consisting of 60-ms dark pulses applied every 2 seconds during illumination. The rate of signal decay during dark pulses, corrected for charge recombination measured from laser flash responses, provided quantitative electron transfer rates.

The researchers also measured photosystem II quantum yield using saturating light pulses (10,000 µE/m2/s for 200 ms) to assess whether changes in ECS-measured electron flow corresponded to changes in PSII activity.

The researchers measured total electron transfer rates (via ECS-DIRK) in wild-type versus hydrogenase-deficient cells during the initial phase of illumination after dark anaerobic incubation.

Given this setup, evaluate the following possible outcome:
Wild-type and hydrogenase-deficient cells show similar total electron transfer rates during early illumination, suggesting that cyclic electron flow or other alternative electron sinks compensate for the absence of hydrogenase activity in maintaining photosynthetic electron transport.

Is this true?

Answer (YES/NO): NO